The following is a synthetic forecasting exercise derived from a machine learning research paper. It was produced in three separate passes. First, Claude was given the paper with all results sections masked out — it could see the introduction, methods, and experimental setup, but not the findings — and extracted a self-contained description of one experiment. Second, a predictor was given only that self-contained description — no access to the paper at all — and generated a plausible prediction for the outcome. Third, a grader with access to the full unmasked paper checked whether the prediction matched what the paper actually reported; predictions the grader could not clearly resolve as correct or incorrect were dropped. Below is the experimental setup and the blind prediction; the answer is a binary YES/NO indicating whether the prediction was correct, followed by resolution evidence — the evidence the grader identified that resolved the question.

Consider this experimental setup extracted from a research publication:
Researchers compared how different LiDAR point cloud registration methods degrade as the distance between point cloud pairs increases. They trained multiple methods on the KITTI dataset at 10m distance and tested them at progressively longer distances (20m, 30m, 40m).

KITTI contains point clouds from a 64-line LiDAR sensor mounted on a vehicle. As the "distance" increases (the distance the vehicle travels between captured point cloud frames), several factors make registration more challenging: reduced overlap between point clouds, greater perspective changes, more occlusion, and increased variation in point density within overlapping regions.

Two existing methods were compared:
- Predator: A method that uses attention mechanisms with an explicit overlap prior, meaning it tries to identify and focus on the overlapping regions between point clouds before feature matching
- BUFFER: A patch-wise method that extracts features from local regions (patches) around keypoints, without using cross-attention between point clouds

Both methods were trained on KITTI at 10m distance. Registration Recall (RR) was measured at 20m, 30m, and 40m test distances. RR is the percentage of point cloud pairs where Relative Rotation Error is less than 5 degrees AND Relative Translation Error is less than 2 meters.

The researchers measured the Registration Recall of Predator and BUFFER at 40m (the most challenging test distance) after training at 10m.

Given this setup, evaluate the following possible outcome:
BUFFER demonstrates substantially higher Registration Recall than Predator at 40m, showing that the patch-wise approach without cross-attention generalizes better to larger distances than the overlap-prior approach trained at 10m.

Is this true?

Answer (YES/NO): YES